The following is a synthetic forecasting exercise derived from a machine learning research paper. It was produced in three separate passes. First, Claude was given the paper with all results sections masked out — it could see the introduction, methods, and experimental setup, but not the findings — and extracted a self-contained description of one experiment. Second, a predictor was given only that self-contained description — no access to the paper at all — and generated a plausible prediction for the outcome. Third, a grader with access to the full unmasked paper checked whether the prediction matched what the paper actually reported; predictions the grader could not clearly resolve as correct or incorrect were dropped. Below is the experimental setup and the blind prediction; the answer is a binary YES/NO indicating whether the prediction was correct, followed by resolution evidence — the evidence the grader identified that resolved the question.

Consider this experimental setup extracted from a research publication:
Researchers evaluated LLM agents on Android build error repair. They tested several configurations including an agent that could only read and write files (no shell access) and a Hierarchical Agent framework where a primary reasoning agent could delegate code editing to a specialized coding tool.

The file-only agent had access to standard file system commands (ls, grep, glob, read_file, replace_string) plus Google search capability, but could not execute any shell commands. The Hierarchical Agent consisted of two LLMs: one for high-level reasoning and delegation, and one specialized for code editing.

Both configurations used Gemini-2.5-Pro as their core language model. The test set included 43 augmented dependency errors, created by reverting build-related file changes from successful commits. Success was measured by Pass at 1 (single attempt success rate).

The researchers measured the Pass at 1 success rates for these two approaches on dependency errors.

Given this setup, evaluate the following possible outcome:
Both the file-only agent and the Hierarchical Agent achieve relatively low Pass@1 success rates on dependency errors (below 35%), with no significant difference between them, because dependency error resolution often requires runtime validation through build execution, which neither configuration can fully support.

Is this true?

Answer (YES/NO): NO